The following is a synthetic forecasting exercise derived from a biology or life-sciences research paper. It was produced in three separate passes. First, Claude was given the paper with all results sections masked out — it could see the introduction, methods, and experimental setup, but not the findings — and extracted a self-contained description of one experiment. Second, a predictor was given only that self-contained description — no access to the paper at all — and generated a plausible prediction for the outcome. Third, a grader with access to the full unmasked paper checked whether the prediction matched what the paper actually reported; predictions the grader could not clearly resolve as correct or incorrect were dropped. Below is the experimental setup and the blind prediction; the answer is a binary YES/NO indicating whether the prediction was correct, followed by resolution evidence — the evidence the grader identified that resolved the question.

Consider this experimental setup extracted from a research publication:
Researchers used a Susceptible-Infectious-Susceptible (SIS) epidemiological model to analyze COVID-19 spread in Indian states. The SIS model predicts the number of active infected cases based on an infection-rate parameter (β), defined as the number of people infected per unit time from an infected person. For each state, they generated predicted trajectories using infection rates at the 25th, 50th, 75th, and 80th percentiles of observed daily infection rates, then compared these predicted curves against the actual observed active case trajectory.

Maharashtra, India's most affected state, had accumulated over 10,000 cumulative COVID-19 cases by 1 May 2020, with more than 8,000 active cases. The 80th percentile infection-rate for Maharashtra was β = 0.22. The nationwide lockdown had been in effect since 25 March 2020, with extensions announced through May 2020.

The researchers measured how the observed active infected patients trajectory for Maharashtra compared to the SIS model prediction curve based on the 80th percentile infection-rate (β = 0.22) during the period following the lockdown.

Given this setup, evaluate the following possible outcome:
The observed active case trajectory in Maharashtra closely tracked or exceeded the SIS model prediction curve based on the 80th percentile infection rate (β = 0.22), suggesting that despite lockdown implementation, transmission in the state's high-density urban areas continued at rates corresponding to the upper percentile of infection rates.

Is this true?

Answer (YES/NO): YES